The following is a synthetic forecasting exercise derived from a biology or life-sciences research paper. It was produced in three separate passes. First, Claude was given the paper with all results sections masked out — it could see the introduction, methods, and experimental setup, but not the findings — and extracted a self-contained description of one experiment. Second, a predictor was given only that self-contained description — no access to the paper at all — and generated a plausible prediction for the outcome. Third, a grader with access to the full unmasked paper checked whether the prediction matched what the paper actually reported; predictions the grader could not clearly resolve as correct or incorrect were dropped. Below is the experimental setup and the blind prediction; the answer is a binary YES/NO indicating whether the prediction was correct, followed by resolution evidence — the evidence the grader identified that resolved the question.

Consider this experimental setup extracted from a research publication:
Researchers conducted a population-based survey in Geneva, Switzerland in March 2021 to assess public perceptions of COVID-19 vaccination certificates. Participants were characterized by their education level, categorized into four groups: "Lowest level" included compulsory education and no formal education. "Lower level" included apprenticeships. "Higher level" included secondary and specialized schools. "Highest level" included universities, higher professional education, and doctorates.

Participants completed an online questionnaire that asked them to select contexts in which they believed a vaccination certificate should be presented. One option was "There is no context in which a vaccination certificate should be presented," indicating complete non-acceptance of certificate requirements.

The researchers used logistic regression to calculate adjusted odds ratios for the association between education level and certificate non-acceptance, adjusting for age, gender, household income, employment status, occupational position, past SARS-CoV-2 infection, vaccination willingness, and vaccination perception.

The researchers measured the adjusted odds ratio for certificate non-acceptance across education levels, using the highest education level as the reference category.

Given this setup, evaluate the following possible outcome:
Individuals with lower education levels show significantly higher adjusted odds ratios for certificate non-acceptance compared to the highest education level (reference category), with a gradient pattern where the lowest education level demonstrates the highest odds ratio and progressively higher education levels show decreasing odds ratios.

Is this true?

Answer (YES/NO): NO